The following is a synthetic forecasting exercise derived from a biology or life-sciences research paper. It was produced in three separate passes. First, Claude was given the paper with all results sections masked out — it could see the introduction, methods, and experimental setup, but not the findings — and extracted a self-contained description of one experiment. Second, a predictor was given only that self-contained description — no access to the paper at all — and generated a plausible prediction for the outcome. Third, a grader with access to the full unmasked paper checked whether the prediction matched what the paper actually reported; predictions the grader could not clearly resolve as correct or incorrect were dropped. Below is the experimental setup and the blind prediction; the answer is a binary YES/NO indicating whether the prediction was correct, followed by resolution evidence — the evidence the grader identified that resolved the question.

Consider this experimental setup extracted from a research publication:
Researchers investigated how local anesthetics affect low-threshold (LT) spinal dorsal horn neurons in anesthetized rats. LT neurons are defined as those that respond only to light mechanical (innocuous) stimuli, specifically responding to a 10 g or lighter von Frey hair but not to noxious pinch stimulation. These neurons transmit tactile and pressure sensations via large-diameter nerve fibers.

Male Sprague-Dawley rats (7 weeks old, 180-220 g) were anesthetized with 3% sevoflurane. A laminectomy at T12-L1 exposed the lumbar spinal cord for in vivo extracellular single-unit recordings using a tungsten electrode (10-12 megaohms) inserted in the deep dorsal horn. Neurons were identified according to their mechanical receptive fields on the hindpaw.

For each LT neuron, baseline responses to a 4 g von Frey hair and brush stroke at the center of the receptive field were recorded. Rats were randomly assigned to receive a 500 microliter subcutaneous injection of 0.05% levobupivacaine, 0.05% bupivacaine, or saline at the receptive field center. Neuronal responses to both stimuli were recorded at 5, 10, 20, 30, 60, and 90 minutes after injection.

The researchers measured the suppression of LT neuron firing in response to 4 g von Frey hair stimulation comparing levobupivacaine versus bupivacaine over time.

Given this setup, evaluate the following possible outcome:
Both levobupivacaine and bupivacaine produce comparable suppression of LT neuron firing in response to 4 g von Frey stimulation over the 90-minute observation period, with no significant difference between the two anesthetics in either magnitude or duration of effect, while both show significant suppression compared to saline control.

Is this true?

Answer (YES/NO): NO